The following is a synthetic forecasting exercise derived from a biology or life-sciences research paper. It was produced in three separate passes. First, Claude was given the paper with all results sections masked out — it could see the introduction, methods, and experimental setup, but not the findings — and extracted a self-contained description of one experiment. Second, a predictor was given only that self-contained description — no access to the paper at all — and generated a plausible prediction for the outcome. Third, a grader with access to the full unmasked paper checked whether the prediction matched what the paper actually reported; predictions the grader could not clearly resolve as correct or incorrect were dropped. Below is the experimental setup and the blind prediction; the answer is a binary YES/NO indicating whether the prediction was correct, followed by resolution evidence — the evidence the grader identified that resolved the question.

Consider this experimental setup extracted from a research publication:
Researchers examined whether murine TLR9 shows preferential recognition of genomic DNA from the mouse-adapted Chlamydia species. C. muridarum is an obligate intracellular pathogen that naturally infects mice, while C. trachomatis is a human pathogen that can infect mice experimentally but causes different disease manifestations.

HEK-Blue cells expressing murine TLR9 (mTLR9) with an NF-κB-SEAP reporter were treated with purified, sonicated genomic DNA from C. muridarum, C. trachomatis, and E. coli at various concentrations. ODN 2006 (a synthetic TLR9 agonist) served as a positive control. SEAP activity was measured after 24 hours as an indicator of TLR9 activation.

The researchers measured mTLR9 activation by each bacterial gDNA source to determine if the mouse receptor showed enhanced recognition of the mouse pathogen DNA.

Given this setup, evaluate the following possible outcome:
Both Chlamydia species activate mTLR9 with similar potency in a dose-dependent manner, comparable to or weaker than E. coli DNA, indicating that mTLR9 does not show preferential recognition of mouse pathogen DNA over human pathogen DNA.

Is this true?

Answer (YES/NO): NO